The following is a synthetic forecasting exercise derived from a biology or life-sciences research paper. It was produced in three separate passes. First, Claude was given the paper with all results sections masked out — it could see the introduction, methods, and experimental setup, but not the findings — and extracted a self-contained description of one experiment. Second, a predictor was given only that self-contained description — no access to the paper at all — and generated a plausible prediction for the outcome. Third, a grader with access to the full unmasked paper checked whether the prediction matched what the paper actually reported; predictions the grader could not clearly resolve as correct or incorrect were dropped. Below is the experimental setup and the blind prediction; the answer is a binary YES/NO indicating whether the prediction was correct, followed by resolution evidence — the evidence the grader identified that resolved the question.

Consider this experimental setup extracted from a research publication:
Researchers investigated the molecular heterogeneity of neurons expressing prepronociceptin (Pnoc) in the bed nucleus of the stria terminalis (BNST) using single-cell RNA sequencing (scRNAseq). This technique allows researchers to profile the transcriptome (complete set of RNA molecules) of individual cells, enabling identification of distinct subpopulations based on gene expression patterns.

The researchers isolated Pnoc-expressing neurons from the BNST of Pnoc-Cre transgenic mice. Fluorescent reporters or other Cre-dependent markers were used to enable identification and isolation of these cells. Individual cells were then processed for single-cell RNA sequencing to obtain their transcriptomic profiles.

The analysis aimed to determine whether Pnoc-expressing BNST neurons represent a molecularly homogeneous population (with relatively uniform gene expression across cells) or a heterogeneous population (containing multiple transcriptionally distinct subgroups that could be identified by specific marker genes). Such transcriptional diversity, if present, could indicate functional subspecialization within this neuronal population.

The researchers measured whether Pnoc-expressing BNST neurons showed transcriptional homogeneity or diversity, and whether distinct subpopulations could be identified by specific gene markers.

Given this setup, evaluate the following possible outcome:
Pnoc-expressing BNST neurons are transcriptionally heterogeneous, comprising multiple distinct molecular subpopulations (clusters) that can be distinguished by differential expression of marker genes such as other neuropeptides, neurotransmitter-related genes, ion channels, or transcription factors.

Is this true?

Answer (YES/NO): YES